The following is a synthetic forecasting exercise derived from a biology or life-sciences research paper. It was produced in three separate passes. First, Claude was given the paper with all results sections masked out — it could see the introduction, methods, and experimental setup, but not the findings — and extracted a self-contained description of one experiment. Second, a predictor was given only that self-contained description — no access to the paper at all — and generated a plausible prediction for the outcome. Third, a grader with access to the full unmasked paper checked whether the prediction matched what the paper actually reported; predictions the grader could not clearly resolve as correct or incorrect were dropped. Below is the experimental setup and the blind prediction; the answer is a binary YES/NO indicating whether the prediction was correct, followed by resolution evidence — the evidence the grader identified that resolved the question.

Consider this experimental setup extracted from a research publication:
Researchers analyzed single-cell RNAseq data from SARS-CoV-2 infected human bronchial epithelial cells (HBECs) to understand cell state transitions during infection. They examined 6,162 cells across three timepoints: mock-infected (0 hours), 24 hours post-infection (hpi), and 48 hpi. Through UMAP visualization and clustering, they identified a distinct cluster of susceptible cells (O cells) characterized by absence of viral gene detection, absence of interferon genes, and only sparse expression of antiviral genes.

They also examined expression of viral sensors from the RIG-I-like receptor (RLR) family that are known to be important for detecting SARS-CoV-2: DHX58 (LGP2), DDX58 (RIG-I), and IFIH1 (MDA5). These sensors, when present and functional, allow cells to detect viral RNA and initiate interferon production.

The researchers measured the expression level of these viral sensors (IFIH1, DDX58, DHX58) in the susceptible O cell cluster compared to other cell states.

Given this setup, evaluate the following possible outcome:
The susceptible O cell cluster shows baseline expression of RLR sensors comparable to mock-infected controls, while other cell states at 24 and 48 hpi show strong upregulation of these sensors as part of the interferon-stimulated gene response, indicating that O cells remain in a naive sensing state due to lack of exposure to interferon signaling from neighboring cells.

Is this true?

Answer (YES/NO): NO